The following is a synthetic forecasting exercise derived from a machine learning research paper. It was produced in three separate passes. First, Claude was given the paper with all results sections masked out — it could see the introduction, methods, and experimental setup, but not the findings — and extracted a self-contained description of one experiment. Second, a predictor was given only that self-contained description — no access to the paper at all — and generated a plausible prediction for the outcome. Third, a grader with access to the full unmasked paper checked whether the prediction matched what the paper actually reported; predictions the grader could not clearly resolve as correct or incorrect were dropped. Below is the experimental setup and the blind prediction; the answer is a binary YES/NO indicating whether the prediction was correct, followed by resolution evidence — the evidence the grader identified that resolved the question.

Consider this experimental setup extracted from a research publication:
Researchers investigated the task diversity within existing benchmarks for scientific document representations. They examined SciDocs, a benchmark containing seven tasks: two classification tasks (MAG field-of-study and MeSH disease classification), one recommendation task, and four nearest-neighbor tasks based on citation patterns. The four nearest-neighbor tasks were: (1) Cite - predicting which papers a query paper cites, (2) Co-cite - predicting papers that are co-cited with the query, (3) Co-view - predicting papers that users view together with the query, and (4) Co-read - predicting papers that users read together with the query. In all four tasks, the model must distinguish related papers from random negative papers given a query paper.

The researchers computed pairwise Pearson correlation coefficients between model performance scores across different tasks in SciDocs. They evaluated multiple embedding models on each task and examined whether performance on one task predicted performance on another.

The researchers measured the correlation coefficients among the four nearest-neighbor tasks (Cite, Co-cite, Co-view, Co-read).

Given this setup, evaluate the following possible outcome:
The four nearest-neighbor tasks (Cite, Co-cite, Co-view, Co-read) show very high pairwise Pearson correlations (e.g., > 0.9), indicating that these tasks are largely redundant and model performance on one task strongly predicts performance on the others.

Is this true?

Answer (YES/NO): YES